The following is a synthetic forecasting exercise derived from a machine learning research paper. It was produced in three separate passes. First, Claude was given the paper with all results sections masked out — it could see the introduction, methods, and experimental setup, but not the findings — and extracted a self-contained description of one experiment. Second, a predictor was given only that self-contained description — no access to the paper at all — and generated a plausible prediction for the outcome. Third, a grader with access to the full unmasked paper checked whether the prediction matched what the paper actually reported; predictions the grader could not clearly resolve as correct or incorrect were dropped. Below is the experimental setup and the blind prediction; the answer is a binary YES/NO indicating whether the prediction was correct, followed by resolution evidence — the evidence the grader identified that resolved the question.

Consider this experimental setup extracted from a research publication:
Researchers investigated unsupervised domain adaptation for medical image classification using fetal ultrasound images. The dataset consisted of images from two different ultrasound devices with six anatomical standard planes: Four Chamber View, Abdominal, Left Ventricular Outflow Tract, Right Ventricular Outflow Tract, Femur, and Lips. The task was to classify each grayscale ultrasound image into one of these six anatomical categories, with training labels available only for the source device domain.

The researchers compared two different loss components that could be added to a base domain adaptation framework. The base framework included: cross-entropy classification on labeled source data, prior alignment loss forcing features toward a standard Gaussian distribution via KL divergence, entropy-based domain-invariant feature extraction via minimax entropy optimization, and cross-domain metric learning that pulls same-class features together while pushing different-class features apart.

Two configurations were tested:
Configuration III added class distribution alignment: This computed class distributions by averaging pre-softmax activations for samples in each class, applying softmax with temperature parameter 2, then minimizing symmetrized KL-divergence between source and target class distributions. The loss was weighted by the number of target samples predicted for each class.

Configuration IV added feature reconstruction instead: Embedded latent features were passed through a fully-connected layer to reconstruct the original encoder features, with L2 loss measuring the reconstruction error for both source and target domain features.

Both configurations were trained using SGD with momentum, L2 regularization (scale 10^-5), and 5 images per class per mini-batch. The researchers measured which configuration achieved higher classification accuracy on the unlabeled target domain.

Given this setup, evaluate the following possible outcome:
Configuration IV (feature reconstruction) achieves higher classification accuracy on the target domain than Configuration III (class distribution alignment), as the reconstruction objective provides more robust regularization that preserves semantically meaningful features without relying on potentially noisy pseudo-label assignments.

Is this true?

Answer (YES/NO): YES